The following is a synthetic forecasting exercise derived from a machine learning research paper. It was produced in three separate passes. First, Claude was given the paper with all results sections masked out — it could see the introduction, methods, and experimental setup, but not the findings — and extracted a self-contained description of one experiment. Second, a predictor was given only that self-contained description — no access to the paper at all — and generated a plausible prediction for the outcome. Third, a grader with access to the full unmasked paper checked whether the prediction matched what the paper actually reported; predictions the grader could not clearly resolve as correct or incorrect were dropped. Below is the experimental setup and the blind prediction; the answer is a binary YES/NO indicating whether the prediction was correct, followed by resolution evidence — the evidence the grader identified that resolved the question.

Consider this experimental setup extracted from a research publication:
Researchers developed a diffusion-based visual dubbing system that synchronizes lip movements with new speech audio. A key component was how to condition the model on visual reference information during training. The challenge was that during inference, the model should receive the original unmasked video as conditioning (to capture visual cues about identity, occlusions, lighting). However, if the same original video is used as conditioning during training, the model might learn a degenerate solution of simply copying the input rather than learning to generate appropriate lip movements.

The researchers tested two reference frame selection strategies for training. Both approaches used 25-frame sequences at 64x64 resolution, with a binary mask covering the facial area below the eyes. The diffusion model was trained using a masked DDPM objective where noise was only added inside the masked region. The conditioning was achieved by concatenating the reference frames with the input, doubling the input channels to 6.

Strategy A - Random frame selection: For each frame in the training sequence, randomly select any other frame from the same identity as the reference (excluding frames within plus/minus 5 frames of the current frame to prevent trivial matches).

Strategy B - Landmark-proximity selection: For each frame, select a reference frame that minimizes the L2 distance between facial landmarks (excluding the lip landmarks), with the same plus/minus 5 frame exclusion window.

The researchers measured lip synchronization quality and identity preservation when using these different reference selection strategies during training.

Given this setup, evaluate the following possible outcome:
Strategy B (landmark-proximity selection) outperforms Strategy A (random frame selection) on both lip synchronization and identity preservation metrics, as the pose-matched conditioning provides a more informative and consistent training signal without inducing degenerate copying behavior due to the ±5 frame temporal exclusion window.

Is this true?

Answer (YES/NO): NO